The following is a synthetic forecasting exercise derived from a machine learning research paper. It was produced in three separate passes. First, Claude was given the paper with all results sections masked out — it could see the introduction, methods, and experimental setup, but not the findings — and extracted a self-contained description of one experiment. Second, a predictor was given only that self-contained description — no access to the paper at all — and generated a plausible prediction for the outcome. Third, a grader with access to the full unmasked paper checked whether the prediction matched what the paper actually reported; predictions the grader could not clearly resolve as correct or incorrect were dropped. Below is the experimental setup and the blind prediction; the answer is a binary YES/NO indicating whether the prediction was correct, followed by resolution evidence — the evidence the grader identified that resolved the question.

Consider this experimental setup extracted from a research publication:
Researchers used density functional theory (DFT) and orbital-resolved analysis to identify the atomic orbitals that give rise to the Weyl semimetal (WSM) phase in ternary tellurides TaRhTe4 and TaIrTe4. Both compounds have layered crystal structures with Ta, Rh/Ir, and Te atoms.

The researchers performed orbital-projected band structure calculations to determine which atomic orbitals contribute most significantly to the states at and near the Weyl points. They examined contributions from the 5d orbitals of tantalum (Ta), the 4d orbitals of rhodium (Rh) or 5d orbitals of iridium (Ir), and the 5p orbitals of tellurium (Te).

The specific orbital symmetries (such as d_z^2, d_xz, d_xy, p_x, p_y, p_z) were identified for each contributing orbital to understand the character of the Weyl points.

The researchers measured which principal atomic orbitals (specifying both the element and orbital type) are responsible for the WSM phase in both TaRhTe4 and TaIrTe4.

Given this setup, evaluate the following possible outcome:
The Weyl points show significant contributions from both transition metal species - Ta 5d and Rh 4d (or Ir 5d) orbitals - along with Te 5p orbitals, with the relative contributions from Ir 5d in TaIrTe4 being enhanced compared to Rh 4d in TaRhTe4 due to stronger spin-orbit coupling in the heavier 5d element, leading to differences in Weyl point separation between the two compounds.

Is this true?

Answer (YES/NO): NO